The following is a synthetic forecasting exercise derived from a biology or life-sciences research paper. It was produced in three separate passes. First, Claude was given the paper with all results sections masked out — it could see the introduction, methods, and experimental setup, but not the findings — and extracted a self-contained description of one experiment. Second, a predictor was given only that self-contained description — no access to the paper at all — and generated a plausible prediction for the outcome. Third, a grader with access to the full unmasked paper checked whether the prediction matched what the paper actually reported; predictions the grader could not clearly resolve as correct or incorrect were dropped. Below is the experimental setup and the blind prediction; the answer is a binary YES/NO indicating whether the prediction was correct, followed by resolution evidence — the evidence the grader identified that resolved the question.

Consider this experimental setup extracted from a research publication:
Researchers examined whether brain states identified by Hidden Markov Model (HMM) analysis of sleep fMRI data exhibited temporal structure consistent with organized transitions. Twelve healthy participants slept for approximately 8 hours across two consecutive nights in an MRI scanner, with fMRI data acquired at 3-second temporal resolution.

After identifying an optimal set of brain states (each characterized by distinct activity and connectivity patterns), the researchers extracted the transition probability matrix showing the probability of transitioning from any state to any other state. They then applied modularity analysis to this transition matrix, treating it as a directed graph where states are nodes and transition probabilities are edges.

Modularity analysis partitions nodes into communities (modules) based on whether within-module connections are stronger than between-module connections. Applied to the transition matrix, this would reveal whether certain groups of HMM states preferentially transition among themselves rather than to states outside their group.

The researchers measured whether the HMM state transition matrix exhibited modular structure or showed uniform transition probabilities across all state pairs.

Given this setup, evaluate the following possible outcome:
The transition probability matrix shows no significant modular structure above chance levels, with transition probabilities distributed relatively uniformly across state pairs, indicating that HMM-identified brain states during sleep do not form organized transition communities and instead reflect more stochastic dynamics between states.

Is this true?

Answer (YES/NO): NO